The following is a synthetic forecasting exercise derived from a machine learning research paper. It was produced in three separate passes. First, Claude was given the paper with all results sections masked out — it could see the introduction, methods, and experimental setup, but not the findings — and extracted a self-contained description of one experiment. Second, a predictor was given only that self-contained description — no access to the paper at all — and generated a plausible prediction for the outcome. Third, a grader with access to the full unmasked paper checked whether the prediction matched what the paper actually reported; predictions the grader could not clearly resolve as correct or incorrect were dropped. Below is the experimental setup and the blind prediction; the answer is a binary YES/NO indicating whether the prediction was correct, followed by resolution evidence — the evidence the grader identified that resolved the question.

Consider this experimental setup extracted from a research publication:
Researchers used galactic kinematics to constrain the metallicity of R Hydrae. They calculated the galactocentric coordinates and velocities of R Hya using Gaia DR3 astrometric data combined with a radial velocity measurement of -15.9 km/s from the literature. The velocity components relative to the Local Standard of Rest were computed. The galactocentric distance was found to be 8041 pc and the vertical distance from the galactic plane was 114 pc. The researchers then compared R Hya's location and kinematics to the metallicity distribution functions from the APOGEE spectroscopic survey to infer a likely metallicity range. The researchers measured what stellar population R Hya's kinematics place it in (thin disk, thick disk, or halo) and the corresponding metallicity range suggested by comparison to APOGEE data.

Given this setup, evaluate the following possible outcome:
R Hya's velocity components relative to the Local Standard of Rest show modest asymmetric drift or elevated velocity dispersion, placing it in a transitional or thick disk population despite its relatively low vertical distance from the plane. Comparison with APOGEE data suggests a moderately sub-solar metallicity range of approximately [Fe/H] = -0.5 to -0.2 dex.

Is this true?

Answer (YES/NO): NO